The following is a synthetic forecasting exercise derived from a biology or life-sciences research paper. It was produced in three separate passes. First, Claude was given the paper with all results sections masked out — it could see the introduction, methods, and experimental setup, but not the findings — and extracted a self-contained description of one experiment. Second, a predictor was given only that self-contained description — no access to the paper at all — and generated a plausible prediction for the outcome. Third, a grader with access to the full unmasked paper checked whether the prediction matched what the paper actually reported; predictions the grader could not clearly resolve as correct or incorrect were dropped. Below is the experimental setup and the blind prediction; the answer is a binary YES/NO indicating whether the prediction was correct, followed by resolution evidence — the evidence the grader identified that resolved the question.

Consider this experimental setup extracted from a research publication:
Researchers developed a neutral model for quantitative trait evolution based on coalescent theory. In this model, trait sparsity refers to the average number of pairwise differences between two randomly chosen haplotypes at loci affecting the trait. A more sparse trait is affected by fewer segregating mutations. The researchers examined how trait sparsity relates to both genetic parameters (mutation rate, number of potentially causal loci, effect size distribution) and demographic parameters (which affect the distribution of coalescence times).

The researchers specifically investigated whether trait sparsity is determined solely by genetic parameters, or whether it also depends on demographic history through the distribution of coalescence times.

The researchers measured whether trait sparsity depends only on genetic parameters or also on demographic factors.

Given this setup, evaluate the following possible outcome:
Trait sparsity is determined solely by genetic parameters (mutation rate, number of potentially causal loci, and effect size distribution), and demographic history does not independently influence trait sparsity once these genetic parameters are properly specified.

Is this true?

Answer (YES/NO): NO